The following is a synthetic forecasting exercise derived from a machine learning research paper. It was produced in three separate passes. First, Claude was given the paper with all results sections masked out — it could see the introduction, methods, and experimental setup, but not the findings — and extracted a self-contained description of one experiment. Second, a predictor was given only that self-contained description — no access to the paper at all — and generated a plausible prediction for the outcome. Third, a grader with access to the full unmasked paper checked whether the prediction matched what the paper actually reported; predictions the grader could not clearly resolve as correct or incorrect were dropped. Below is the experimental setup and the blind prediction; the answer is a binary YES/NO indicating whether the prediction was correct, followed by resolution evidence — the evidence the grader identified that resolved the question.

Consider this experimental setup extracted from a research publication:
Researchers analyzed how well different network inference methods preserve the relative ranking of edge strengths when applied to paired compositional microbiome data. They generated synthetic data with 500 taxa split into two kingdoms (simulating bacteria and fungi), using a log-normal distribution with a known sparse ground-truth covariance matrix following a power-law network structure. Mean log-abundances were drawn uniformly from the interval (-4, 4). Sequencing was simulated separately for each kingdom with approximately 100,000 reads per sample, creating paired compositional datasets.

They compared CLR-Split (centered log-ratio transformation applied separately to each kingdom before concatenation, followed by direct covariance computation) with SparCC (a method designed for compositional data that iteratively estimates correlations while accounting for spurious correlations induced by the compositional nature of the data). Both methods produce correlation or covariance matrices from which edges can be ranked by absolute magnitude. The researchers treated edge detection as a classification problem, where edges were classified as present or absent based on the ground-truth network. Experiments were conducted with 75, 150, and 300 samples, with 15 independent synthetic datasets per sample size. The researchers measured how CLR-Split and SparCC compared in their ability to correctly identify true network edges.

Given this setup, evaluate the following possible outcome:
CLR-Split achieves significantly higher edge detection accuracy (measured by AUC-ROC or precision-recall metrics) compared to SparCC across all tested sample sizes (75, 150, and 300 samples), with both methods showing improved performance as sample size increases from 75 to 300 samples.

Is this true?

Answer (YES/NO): NO